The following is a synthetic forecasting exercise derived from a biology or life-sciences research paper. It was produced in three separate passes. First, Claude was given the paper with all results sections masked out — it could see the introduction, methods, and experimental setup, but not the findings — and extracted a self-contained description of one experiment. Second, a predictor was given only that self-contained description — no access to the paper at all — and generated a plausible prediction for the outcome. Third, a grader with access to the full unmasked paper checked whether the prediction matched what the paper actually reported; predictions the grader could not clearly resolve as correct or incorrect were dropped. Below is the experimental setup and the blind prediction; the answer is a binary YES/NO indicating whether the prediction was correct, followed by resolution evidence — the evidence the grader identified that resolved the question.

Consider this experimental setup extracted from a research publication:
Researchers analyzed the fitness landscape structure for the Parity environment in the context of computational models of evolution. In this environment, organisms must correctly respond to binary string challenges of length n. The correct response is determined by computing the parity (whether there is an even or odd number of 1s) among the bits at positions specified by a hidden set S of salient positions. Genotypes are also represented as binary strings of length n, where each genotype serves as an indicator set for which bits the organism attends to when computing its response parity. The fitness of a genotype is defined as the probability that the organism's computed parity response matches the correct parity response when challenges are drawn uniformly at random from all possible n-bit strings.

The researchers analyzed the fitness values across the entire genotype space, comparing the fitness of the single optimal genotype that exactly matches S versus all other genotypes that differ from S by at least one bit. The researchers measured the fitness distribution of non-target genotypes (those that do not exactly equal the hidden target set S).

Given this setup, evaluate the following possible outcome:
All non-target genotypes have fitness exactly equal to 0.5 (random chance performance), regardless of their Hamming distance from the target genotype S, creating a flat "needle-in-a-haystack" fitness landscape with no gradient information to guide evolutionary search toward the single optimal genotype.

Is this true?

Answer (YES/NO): YES